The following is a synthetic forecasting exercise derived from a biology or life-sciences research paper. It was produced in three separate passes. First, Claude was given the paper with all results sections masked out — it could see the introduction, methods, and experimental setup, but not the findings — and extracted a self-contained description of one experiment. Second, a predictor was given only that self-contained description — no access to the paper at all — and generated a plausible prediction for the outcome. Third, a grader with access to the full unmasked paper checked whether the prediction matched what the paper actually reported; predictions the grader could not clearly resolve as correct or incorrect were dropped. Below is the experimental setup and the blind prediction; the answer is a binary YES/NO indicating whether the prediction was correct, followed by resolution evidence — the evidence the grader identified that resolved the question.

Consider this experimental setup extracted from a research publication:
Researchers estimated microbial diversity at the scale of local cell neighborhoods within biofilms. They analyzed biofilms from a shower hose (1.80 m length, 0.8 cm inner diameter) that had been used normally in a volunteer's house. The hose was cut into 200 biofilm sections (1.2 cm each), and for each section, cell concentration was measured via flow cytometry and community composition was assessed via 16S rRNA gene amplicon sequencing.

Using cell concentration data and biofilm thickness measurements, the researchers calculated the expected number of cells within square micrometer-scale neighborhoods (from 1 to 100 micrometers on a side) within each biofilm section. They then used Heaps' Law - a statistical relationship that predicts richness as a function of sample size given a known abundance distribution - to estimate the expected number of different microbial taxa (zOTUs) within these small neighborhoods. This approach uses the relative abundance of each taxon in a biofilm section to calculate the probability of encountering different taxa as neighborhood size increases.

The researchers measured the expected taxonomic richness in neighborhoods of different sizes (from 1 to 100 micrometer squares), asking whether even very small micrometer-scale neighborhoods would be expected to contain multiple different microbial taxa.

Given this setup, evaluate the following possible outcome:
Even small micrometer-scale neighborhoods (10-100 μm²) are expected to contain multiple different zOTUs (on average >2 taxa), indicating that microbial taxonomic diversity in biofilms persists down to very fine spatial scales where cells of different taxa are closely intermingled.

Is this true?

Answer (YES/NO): NO